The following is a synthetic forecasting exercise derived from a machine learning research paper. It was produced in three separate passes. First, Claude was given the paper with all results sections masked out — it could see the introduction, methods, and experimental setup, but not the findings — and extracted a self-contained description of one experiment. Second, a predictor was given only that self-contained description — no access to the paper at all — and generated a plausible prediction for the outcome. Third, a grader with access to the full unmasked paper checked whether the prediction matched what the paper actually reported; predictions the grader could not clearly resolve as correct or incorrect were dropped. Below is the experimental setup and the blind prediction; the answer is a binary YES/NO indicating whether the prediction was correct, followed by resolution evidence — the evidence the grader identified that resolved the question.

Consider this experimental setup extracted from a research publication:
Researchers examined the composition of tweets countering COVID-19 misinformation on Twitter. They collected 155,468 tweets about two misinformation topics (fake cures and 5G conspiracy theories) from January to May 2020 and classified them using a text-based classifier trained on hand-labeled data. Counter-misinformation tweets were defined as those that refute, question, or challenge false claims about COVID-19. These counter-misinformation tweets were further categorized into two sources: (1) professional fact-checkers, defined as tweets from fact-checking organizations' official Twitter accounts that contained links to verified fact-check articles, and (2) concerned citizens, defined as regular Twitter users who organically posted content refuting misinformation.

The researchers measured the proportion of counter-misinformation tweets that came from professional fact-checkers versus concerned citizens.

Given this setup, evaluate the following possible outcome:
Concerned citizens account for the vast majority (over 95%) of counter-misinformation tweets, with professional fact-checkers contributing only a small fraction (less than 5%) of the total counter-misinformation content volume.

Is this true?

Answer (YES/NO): YES